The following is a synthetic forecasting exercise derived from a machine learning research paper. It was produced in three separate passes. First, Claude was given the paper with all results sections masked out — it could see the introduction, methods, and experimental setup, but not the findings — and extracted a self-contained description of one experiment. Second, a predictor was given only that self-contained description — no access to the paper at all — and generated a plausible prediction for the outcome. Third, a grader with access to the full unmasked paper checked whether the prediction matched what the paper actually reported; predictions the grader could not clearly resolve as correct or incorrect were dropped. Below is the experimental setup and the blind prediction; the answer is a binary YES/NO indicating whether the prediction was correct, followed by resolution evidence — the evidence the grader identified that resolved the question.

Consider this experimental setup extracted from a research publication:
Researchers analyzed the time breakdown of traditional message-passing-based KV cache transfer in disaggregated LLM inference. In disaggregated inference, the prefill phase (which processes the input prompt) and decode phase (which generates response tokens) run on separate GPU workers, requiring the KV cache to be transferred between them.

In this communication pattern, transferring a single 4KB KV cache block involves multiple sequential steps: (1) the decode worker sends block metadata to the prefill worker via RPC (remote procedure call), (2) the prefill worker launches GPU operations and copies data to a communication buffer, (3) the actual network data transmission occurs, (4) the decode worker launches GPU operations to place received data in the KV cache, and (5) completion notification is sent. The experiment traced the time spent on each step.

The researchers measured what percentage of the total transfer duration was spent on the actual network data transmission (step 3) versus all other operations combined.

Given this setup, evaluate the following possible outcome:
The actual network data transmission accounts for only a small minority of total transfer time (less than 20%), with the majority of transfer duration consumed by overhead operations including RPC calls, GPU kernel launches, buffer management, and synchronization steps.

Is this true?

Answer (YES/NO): YES